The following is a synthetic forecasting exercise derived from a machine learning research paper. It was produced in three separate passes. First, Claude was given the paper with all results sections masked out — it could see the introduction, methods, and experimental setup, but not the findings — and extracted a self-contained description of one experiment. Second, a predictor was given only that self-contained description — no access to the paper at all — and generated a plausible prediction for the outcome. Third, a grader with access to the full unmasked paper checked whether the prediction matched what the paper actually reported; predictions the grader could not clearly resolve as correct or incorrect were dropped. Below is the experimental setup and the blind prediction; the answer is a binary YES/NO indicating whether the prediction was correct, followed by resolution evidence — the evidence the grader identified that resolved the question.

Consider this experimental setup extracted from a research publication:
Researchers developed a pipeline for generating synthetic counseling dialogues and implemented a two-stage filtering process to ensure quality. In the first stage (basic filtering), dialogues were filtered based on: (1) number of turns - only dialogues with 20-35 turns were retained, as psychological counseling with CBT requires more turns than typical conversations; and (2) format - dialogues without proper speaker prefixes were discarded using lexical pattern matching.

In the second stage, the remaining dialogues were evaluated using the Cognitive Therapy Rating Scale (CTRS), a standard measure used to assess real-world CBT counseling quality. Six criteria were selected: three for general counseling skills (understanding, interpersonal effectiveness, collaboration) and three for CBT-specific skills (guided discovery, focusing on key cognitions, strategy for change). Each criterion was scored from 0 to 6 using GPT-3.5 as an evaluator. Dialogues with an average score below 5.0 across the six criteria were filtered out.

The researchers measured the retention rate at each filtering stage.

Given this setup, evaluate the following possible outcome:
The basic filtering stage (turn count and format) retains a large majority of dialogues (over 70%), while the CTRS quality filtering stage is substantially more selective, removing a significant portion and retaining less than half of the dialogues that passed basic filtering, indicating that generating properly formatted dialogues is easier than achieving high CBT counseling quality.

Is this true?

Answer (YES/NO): NO